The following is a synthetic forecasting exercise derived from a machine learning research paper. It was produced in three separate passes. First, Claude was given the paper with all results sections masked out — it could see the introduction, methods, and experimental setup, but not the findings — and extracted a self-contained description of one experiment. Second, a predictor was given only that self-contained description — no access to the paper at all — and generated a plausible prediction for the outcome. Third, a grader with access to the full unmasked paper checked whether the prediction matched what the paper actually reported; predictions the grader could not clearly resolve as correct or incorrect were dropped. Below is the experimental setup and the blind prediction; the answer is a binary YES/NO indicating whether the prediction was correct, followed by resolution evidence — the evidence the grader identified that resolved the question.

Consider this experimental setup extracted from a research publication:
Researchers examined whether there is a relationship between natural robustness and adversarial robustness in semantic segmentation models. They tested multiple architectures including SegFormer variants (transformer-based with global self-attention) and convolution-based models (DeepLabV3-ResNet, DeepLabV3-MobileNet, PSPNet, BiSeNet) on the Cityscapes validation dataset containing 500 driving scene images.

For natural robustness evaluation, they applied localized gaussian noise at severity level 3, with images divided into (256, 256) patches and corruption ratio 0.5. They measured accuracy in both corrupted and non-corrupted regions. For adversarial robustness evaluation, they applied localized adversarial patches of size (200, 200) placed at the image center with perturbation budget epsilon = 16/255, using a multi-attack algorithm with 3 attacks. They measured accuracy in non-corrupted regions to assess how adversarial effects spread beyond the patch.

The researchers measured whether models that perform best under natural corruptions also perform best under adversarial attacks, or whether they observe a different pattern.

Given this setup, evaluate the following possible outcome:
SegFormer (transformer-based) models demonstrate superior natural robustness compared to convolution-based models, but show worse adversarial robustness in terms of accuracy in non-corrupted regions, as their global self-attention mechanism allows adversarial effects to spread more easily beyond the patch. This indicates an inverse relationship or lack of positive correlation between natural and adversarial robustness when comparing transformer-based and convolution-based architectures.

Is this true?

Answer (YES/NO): YES